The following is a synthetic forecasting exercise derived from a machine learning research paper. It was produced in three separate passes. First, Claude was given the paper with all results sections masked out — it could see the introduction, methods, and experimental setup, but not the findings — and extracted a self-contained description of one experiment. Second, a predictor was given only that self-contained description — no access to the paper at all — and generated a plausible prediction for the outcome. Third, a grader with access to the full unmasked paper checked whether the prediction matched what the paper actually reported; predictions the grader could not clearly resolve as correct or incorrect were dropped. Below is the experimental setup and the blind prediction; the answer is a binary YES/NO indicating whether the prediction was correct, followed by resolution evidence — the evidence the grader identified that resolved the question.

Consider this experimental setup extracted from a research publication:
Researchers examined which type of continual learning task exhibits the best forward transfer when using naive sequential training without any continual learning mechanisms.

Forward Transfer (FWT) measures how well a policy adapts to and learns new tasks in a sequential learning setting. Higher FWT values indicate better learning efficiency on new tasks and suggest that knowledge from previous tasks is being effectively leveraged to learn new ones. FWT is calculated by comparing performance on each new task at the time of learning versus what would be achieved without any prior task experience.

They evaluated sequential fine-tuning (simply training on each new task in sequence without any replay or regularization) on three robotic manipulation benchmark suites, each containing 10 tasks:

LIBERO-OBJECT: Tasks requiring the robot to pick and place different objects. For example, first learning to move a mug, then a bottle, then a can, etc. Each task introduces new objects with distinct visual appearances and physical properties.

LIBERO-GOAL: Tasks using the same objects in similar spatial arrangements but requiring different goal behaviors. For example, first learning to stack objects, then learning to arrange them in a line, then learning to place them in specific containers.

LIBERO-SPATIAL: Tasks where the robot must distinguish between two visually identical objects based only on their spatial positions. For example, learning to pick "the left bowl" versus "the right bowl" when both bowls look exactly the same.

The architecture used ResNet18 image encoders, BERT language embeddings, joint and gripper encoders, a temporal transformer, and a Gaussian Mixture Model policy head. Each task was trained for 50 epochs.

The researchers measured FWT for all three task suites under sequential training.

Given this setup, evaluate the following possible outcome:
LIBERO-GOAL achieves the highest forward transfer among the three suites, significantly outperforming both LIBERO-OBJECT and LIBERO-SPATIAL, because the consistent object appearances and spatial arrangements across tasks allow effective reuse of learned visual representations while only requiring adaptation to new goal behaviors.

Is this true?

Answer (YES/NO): NO